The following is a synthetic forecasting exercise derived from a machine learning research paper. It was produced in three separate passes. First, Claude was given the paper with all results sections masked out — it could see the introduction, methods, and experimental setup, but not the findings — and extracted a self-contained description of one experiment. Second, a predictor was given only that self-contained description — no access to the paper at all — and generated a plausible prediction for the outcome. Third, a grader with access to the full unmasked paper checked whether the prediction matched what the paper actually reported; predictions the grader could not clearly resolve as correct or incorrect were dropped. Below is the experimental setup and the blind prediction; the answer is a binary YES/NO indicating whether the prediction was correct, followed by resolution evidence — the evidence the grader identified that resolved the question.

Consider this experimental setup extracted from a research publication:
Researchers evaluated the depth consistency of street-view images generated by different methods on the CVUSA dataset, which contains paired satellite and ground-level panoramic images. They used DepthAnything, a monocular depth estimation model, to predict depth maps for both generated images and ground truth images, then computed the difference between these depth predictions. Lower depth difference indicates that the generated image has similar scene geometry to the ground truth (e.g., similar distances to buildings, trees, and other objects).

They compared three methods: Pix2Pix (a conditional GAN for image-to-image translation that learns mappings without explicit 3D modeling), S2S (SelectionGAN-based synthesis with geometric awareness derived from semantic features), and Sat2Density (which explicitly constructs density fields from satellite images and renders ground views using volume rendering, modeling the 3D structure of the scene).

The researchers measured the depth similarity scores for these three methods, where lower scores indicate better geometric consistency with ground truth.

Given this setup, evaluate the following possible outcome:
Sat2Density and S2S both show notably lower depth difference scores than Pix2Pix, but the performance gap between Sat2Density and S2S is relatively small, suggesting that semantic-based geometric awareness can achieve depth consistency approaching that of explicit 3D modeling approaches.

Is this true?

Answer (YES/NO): NO